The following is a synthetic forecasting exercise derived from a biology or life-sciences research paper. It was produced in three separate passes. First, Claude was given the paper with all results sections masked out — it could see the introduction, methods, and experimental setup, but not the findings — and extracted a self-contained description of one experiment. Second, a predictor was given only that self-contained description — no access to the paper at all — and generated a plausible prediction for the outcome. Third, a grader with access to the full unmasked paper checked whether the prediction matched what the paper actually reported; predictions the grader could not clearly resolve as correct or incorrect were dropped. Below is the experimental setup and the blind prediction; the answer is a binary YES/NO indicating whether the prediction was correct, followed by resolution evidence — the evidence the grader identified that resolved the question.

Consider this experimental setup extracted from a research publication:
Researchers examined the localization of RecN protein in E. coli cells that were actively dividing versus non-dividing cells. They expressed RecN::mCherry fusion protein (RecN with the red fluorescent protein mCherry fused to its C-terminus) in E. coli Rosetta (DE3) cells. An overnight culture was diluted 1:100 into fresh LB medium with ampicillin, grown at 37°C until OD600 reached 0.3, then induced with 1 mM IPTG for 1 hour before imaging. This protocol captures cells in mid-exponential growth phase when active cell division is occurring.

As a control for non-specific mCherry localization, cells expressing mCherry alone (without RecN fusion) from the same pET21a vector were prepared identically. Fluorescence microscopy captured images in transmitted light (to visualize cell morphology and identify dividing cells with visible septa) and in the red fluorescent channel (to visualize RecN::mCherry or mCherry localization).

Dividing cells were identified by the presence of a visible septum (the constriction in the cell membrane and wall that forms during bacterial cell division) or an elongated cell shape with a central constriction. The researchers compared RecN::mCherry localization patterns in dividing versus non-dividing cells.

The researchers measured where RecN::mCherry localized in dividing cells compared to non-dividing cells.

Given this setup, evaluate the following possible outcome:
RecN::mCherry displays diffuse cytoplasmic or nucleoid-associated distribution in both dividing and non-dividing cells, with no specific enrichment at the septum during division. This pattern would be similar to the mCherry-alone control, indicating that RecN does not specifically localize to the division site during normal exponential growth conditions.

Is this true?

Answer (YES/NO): NO